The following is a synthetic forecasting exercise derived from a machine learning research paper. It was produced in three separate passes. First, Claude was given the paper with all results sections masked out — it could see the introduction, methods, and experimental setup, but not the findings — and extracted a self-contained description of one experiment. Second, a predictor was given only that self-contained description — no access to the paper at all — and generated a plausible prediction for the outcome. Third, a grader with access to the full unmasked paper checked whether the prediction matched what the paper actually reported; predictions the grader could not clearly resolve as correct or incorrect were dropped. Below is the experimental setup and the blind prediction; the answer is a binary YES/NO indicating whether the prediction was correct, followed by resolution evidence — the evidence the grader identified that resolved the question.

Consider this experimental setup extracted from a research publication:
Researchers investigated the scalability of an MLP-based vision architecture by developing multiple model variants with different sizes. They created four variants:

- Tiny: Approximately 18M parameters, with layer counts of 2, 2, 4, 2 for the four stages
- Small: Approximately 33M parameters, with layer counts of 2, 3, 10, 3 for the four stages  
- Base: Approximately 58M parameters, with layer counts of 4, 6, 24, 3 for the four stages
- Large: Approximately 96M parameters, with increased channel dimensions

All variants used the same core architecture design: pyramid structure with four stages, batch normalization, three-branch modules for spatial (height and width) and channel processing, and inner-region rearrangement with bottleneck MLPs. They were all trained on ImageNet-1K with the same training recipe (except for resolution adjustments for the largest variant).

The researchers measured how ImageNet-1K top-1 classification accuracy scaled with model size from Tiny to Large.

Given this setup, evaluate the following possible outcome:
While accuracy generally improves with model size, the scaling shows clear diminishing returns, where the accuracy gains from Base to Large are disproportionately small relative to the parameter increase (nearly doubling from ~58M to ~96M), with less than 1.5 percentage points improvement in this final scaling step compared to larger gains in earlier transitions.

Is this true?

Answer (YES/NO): NO